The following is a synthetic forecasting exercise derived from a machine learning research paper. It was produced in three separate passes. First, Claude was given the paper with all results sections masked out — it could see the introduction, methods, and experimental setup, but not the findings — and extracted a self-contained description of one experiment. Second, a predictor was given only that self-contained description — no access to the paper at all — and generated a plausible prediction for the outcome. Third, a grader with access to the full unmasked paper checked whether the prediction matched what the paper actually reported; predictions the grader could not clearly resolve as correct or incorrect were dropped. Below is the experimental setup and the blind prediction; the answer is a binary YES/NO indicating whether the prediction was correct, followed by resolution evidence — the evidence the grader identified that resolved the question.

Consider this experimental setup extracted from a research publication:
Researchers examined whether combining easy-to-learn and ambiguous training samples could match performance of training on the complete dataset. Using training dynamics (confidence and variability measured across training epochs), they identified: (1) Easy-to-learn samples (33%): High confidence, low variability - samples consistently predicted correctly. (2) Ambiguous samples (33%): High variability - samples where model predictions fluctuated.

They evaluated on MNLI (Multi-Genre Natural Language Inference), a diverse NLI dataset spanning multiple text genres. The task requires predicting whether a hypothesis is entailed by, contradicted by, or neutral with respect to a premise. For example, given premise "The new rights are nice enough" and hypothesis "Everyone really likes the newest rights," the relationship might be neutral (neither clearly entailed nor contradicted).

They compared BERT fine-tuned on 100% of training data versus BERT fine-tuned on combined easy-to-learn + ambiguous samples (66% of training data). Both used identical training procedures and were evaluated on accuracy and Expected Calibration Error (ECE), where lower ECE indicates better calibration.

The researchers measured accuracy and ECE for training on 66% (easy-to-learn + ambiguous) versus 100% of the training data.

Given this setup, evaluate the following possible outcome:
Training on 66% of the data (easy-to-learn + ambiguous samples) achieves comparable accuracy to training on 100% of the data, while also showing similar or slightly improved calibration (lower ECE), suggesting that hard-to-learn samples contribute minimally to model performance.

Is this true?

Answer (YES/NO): NO